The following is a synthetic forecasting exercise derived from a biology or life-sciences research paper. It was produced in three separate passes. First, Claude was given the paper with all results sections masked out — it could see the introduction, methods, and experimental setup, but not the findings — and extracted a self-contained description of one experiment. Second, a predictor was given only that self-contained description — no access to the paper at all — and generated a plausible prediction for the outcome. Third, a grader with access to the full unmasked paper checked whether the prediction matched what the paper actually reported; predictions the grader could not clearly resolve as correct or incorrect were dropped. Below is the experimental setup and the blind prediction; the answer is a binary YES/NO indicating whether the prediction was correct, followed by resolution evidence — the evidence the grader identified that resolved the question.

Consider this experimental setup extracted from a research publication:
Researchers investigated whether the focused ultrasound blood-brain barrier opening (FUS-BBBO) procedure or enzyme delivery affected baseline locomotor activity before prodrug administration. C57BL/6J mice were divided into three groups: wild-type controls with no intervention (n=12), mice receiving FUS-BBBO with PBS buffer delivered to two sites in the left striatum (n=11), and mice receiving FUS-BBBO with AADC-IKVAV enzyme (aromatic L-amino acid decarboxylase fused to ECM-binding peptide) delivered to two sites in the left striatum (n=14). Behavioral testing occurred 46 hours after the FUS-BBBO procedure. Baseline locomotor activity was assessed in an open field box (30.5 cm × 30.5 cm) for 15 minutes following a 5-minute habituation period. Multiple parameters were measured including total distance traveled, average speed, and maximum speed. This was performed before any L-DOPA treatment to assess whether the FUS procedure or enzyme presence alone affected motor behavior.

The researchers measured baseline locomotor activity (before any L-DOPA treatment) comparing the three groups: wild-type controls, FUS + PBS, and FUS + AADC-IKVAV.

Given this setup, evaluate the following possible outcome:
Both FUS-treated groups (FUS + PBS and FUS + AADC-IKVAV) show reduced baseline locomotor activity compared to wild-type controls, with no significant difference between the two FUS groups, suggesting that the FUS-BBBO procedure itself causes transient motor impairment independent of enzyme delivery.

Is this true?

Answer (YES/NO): NO